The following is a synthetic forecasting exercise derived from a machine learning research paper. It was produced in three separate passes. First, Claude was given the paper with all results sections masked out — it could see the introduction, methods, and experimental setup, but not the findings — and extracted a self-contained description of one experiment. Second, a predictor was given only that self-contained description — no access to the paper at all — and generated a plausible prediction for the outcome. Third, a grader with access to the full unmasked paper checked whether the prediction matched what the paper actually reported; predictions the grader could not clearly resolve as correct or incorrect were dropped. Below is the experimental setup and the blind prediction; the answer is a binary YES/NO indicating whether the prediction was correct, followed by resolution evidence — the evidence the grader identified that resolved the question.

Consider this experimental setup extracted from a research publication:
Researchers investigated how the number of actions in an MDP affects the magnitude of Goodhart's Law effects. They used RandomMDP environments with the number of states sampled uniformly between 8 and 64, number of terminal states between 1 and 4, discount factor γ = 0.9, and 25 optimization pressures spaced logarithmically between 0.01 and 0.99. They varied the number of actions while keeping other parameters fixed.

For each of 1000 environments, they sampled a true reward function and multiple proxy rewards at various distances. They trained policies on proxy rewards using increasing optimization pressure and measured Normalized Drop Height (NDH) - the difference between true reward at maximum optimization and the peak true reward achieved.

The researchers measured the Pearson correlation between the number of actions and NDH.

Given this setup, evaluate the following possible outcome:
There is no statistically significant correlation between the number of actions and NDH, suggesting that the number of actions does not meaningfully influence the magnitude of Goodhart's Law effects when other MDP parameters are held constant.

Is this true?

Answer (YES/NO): NO